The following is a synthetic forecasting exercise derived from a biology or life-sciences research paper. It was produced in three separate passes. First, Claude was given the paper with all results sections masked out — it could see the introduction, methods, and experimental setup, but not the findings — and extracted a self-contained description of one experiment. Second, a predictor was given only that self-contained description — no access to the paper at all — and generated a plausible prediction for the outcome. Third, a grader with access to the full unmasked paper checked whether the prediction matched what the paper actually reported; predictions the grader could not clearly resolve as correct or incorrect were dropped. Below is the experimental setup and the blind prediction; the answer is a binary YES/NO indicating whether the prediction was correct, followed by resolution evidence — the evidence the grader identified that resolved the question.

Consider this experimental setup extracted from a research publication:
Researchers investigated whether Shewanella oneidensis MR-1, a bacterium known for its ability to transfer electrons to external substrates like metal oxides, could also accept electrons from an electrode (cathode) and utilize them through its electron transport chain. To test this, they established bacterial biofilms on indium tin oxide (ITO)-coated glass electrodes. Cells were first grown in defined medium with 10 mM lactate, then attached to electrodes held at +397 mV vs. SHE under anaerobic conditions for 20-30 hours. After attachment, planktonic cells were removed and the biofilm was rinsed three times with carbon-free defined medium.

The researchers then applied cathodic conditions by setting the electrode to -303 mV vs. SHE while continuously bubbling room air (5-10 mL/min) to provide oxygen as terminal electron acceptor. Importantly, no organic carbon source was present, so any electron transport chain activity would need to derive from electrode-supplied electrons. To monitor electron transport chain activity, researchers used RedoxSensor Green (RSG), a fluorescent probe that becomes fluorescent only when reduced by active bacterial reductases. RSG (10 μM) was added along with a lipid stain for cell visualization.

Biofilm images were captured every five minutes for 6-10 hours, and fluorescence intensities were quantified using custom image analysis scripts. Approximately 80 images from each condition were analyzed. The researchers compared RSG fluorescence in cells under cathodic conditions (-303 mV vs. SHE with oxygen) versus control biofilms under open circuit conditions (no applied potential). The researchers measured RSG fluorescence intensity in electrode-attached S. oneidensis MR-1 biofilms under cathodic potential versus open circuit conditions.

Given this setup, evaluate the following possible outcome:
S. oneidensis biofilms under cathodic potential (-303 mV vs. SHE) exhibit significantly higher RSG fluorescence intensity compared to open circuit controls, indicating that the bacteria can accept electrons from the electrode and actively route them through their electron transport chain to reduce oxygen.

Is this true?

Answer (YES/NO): YES